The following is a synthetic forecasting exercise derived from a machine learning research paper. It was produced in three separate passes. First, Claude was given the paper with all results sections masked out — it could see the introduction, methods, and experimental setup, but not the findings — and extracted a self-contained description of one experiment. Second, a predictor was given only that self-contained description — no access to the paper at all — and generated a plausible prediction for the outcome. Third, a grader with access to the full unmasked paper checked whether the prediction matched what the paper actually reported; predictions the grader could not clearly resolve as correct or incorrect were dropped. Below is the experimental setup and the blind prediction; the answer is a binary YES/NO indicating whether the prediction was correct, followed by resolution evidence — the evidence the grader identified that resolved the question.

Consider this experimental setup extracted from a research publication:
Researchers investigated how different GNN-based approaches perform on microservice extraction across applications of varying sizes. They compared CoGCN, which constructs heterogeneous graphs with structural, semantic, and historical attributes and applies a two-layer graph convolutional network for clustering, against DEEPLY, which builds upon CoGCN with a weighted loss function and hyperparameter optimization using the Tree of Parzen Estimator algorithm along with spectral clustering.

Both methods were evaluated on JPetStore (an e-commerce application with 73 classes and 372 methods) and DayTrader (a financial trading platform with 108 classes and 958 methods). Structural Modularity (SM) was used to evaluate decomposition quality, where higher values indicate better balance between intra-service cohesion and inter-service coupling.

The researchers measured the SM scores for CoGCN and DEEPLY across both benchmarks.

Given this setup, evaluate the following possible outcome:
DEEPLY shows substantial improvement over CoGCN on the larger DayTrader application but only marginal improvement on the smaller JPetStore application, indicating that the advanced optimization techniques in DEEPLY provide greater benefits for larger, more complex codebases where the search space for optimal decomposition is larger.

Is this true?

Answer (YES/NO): NO